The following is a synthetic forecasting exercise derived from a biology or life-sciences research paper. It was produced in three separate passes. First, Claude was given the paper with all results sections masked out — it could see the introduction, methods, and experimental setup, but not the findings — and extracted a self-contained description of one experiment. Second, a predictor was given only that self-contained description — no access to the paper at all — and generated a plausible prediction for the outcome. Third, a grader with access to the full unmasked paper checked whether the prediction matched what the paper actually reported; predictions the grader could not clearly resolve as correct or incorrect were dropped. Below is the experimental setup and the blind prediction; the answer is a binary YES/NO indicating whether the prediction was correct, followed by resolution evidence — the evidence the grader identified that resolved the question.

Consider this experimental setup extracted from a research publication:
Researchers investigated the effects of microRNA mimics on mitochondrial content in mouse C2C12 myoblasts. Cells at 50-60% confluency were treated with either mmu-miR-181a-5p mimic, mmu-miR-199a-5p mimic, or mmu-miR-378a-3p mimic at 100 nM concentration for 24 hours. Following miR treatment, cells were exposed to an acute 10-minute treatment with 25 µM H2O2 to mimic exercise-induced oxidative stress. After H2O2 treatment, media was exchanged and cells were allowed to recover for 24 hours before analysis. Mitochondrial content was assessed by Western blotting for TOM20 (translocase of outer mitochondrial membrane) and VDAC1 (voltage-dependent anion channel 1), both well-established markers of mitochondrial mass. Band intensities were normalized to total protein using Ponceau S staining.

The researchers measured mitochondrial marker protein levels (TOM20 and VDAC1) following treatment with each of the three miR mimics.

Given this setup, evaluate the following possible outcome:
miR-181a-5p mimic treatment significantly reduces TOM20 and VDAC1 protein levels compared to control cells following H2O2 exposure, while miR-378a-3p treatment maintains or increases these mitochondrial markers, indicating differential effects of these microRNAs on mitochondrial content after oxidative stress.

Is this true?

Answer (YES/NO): NO